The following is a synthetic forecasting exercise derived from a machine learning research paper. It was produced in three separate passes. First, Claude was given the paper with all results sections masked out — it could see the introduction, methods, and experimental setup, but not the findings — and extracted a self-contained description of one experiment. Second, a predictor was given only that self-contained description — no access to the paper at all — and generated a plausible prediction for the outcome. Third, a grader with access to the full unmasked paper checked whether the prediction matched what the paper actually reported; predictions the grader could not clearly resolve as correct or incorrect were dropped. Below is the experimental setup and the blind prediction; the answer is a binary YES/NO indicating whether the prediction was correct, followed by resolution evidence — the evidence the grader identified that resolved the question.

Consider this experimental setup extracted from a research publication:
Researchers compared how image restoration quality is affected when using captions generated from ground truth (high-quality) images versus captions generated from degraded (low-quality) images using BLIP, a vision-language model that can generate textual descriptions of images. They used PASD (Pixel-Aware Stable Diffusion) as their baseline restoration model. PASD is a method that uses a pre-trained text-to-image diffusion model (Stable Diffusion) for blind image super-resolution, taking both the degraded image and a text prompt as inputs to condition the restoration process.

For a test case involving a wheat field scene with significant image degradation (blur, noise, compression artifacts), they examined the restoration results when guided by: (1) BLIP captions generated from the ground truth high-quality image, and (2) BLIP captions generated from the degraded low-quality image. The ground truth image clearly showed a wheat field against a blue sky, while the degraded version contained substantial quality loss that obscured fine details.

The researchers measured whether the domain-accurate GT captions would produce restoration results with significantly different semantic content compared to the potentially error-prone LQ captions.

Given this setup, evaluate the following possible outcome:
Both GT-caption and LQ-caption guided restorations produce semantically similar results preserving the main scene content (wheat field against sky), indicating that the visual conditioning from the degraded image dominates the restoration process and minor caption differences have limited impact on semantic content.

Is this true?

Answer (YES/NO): NO